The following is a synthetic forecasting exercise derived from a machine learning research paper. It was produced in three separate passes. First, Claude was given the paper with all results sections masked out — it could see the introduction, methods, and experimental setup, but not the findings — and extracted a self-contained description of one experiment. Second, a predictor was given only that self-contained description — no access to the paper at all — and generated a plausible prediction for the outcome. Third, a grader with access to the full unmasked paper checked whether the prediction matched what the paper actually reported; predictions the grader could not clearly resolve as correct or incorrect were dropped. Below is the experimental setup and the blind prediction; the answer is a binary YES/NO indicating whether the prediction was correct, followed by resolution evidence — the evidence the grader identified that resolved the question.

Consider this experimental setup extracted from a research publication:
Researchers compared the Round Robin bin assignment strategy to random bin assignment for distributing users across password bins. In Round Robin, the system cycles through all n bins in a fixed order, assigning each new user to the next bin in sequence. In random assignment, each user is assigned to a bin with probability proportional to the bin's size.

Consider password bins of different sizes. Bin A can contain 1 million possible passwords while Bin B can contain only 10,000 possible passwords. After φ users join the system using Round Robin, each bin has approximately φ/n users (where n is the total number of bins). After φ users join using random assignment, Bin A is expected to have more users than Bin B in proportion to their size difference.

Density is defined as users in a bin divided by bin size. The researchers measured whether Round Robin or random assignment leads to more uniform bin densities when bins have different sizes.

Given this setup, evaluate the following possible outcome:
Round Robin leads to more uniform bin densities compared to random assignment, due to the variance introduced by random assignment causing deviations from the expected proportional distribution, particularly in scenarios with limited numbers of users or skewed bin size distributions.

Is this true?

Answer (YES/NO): NO